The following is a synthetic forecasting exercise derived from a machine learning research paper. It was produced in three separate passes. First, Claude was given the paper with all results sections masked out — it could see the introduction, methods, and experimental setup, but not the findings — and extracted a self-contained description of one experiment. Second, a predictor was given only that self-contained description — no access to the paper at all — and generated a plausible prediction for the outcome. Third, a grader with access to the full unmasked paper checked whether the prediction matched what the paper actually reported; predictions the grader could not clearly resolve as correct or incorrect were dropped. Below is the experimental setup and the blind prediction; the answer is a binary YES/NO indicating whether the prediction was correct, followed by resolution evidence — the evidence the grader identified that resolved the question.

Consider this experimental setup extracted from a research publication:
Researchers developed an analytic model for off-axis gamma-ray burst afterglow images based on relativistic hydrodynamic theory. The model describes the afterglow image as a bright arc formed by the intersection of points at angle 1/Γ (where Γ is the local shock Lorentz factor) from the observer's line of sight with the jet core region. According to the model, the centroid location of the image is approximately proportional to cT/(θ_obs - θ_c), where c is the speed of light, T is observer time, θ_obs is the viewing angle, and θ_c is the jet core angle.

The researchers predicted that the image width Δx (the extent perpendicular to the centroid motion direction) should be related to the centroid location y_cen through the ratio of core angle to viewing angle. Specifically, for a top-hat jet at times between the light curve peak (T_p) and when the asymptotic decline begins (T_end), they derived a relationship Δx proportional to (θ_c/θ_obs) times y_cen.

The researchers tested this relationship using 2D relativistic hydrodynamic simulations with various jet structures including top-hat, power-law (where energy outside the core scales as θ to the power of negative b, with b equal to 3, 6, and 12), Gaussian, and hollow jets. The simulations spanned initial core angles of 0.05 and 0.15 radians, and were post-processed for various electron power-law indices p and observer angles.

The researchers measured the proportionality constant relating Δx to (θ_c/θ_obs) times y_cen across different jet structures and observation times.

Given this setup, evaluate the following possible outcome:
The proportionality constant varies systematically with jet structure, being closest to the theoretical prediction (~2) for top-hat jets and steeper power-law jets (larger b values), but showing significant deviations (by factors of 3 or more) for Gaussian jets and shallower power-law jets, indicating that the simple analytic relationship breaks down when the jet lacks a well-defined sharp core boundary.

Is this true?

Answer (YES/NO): NO